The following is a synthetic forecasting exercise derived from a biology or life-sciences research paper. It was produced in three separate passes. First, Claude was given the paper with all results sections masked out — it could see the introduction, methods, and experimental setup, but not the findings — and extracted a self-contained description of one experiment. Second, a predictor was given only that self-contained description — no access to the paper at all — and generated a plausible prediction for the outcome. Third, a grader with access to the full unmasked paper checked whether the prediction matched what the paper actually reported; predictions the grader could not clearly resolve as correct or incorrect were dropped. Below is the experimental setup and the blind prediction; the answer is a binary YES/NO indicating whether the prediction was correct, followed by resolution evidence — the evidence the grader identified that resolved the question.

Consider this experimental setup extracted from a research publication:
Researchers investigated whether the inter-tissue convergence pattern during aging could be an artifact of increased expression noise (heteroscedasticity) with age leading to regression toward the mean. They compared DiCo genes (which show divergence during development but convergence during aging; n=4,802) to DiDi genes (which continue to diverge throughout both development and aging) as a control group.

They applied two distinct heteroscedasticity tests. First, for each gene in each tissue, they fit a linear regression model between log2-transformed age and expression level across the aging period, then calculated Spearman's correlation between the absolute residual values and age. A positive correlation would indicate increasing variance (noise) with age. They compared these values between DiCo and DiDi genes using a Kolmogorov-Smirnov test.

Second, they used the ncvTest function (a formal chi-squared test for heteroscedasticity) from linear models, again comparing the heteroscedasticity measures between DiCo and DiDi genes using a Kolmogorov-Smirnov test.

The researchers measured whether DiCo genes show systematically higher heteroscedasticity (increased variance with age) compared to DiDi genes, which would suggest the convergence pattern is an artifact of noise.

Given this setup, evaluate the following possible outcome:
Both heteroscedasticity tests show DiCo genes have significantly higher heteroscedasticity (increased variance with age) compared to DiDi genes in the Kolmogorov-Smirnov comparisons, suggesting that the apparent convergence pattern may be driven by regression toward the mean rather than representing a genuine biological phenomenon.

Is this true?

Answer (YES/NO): NO